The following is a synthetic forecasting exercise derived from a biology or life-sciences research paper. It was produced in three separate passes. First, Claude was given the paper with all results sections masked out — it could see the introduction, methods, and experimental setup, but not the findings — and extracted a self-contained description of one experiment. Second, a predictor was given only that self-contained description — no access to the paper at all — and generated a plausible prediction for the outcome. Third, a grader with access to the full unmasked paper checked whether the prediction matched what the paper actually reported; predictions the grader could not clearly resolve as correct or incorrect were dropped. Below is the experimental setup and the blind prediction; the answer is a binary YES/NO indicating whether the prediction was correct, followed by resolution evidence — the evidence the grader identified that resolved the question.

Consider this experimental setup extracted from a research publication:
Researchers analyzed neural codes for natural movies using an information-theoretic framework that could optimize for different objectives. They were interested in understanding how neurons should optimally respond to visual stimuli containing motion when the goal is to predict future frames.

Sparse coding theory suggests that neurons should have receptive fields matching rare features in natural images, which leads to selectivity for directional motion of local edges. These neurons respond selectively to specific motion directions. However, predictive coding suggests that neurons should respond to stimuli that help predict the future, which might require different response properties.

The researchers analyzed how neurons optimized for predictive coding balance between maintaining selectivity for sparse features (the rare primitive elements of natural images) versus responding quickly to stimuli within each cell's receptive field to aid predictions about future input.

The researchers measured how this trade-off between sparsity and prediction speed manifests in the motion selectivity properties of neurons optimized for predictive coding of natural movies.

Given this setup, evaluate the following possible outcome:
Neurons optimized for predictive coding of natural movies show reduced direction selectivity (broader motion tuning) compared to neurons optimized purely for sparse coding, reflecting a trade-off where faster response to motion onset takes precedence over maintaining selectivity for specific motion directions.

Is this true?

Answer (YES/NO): YES